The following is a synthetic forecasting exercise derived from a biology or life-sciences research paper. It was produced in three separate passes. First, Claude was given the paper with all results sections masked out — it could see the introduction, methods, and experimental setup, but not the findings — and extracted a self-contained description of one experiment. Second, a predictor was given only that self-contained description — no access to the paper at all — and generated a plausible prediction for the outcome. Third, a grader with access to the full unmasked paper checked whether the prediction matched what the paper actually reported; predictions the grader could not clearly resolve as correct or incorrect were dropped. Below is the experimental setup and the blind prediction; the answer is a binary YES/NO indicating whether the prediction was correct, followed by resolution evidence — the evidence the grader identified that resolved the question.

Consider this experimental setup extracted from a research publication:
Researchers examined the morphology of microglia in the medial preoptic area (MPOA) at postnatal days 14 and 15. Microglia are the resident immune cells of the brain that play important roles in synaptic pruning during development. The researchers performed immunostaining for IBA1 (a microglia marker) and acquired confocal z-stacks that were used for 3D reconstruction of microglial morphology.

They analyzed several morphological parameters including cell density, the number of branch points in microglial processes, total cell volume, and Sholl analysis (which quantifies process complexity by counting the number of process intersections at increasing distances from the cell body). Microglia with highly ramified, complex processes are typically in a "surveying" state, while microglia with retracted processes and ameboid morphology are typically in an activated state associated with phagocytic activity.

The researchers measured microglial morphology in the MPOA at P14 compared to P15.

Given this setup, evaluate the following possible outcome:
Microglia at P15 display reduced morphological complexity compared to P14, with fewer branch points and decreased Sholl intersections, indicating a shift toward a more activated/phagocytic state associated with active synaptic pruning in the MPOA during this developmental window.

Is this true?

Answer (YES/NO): YES